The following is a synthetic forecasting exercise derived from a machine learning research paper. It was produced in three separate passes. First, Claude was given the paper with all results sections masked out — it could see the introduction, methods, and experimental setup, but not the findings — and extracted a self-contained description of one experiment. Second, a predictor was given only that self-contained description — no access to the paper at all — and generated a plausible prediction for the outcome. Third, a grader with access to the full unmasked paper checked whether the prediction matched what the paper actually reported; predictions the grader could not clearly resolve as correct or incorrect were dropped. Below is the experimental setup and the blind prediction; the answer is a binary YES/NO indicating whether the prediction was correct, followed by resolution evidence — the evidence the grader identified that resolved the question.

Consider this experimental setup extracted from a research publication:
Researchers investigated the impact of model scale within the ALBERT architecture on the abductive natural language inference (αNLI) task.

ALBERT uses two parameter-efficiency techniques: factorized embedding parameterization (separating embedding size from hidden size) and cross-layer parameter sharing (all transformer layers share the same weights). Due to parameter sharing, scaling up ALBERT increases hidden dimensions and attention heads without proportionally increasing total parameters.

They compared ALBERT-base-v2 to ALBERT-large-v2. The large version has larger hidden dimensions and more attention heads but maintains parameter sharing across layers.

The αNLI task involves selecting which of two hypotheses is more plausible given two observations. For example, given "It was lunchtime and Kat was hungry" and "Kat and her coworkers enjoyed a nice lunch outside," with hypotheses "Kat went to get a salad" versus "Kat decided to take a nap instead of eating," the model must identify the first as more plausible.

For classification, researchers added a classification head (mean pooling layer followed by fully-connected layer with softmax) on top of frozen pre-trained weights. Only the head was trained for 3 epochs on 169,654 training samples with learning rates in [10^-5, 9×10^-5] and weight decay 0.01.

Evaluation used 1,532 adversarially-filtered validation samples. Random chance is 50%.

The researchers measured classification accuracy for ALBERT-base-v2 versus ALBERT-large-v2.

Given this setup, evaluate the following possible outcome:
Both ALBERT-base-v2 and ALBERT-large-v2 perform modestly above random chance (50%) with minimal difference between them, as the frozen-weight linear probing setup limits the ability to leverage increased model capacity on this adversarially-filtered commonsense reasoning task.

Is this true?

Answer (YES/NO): NO